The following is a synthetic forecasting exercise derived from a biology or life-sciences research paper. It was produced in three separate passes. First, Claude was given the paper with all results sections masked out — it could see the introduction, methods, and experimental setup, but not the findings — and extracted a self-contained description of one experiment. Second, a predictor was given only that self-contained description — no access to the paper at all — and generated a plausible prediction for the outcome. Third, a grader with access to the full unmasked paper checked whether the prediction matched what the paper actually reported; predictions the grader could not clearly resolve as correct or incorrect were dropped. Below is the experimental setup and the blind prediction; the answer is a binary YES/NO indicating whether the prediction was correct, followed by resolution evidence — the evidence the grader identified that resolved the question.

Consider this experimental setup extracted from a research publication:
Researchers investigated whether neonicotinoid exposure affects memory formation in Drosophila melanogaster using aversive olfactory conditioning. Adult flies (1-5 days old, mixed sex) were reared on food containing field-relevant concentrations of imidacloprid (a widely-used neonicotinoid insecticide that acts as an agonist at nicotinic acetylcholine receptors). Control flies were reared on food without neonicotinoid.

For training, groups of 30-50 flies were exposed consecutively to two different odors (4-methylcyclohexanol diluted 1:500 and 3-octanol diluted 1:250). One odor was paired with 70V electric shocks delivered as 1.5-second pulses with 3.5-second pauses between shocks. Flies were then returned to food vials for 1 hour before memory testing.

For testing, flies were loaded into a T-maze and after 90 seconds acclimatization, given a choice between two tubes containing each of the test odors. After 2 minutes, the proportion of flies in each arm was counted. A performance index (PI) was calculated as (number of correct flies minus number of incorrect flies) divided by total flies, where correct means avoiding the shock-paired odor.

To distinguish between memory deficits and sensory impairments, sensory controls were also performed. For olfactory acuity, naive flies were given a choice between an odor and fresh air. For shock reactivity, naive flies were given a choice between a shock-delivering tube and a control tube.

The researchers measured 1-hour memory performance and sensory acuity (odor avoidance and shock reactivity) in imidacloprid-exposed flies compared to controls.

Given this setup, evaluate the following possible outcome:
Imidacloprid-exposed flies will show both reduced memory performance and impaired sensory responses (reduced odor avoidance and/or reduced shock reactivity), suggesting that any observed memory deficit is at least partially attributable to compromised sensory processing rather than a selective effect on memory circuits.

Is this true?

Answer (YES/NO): NO